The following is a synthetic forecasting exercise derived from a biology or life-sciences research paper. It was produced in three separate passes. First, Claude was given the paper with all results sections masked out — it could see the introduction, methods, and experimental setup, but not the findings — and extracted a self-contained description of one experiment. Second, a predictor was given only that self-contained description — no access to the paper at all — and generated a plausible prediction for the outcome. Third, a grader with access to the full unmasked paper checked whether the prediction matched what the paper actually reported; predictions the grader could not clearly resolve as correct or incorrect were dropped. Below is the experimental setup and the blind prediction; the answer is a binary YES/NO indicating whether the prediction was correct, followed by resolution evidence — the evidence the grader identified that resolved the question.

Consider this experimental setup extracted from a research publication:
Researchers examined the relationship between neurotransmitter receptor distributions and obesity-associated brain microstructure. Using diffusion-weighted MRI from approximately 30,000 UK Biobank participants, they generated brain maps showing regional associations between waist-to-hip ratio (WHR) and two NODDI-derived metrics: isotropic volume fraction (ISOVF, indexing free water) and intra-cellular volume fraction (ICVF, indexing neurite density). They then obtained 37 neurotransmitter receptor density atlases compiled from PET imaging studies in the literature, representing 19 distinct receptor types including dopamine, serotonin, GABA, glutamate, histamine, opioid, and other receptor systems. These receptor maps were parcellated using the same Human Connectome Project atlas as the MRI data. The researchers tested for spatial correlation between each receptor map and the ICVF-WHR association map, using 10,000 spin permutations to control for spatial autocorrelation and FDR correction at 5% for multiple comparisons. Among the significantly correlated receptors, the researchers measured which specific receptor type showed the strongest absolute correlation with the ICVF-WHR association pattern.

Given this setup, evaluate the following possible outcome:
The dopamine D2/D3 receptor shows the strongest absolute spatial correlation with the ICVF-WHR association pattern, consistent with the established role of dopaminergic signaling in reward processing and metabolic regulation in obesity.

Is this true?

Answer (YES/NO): NO